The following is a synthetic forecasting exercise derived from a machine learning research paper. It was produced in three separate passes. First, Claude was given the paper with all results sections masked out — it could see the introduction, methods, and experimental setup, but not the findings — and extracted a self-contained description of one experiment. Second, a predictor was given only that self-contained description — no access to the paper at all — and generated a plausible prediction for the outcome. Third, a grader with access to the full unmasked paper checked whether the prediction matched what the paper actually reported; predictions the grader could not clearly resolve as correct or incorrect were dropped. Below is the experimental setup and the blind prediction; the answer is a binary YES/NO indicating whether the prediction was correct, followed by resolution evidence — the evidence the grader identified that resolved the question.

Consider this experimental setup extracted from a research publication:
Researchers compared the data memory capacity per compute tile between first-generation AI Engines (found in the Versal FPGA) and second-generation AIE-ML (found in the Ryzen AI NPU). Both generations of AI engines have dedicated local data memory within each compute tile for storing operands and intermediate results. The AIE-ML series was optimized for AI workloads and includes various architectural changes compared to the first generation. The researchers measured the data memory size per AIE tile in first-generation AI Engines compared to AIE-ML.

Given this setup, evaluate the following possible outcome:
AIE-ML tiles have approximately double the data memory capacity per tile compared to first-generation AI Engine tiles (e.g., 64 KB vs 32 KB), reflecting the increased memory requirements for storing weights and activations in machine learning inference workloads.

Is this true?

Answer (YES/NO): YES